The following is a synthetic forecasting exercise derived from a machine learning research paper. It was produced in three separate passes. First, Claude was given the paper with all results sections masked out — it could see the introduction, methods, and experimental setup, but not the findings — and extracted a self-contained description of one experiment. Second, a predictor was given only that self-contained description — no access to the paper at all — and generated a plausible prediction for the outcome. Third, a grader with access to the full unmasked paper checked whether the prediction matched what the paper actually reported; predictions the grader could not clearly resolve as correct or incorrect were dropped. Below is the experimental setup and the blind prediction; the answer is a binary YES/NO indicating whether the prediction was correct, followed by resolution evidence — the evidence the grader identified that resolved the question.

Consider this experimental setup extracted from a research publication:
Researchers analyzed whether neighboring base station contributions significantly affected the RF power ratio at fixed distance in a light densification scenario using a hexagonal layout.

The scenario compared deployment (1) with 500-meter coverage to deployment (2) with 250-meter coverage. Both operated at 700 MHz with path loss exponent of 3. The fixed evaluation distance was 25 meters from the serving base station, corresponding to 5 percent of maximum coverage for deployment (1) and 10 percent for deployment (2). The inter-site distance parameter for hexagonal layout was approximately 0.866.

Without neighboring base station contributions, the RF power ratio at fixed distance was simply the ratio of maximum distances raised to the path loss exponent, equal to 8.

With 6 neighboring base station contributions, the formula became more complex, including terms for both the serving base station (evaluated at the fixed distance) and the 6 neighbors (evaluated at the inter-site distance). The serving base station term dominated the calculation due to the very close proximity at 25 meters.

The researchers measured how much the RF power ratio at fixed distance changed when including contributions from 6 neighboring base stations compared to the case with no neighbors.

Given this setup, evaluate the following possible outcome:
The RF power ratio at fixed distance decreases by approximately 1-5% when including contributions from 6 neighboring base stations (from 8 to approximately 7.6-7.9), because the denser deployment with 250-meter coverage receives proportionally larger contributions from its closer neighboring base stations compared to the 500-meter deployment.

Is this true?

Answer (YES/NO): NO